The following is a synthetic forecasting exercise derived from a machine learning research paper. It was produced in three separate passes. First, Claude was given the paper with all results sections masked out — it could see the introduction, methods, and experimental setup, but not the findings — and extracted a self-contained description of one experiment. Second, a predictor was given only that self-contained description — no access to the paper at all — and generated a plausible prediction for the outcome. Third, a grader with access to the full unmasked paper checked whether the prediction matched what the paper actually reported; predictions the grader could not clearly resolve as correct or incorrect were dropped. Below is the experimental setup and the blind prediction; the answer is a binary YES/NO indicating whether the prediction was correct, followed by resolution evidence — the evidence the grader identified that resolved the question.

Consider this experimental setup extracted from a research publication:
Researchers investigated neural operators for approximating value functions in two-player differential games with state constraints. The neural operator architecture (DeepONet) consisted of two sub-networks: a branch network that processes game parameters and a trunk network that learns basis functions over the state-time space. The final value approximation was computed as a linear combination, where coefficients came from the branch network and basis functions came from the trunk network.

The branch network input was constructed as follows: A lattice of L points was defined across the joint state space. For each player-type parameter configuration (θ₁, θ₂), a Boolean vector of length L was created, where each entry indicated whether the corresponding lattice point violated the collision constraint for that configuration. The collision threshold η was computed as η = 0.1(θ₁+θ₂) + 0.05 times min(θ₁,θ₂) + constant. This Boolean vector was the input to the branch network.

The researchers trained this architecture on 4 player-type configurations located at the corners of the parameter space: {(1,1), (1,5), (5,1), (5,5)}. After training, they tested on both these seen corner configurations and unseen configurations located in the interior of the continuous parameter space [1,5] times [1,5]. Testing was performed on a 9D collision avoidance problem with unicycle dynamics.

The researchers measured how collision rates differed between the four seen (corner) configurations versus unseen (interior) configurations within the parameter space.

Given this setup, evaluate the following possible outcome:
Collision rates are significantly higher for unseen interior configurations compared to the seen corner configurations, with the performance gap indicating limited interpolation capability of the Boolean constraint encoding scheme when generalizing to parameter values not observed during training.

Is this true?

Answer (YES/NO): NO